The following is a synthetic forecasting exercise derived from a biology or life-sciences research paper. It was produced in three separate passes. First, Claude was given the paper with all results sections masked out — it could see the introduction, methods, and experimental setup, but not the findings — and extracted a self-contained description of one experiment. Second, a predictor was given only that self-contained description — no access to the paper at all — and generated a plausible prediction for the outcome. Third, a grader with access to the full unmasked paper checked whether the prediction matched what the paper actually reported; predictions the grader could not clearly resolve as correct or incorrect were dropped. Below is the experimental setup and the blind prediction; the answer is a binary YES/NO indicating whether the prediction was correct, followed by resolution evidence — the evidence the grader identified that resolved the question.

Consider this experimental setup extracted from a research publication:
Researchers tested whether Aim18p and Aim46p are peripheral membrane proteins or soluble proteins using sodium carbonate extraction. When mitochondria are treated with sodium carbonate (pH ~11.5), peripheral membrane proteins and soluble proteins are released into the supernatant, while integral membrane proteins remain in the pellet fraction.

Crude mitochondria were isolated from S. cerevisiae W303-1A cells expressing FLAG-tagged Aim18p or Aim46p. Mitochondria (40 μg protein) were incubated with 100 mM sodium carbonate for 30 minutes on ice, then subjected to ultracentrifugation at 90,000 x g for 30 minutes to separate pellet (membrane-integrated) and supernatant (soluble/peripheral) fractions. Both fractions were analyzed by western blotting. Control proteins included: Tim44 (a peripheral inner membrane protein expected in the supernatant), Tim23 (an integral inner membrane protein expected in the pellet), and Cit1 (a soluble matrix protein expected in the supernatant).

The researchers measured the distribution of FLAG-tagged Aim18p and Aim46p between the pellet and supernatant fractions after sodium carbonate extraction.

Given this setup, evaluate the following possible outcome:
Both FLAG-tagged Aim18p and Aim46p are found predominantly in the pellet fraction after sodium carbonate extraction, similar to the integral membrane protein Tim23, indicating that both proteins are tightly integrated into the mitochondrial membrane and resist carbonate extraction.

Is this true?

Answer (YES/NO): NO